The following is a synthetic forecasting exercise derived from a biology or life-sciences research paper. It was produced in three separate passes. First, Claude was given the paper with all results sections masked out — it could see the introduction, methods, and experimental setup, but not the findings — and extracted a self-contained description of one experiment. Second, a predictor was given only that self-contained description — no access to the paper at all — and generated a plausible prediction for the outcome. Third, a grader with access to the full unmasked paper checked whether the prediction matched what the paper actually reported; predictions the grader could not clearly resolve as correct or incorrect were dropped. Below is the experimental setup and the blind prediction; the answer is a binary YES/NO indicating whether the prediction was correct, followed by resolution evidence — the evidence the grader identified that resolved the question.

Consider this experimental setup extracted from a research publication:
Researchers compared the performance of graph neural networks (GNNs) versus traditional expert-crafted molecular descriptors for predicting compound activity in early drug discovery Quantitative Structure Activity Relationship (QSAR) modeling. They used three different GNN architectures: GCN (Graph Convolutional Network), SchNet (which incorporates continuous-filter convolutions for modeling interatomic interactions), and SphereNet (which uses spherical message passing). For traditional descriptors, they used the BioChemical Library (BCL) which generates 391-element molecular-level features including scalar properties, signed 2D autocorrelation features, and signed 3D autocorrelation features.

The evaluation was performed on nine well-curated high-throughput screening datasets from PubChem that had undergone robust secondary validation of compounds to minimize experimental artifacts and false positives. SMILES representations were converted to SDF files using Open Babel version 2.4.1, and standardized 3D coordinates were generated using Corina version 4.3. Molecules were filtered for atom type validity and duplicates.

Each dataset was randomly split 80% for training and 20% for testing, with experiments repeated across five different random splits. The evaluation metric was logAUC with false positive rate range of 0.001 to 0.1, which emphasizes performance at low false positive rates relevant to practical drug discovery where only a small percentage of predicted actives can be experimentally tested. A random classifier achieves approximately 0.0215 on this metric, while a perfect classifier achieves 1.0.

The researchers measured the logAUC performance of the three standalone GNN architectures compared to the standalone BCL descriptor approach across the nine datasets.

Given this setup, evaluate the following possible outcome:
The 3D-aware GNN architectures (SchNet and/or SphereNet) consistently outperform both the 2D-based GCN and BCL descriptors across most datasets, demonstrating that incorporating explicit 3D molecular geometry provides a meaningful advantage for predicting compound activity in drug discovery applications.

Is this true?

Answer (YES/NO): NO